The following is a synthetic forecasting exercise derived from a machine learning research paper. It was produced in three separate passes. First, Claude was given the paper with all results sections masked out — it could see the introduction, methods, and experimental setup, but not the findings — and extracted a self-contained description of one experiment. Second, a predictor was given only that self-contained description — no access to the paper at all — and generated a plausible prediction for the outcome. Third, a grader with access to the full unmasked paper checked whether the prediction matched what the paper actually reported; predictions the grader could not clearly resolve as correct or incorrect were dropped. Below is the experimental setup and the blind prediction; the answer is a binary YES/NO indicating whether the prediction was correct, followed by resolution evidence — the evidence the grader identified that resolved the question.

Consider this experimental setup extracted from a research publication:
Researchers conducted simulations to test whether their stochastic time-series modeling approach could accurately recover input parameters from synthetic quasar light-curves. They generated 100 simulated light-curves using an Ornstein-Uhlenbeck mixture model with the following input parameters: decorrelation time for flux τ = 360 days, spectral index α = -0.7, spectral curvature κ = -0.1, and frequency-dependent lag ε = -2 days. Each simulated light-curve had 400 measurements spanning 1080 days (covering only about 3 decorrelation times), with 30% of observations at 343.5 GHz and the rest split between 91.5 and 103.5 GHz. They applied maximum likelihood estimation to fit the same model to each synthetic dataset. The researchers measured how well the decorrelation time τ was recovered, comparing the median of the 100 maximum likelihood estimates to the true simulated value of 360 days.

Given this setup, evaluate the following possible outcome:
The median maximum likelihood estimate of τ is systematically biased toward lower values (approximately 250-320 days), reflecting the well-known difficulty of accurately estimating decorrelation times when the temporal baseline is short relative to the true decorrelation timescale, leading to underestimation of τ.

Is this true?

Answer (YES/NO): NO